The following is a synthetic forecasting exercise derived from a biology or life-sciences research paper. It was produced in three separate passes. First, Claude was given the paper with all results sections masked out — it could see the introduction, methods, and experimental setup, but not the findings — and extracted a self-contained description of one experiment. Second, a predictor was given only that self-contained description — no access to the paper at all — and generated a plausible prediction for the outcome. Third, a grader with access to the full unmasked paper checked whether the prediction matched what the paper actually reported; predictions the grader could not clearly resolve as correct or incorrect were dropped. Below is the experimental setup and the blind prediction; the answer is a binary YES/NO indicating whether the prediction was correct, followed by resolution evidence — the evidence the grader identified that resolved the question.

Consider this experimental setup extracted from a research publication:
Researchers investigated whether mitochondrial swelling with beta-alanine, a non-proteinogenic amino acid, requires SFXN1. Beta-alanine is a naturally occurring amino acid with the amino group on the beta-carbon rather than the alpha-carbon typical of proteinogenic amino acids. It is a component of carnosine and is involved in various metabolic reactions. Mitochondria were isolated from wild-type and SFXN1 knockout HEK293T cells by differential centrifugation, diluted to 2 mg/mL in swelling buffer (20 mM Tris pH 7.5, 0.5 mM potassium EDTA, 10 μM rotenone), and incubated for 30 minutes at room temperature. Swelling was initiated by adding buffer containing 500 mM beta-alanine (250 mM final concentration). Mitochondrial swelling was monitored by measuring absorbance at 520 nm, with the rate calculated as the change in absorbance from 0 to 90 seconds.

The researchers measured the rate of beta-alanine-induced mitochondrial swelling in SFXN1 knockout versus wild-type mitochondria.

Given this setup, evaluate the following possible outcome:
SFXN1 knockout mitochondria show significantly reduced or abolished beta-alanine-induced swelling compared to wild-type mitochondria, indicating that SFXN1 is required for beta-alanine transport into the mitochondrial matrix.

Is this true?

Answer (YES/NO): YES